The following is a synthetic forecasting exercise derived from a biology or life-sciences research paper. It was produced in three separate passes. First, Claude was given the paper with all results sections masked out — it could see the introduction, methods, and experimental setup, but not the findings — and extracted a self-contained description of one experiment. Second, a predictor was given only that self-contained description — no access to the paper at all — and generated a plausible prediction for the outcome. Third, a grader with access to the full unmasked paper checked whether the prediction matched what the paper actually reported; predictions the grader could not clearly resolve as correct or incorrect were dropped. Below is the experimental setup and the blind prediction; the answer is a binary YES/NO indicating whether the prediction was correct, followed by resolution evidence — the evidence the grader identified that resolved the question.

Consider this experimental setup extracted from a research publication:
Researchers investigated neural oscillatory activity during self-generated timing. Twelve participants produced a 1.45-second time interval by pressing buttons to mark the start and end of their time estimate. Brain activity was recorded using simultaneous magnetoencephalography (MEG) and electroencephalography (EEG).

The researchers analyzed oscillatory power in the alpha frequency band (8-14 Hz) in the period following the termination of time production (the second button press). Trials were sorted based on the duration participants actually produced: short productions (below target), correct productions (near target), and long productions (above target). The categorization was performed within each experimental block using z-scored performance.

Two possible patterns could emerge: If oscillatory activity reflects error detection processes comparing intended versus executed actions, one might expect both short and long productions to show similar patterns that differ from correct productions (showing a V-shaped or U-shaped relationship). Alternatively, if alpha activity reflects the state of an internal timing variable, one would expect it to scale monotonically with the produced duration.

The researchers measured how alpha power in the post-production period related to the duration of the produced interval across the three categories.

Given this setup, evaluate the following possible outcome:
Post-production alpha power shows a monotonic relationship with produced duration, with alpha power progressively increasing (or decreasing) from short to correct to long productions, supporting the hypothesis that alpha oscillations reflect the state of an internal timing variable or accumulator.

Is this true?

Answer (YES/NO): YES